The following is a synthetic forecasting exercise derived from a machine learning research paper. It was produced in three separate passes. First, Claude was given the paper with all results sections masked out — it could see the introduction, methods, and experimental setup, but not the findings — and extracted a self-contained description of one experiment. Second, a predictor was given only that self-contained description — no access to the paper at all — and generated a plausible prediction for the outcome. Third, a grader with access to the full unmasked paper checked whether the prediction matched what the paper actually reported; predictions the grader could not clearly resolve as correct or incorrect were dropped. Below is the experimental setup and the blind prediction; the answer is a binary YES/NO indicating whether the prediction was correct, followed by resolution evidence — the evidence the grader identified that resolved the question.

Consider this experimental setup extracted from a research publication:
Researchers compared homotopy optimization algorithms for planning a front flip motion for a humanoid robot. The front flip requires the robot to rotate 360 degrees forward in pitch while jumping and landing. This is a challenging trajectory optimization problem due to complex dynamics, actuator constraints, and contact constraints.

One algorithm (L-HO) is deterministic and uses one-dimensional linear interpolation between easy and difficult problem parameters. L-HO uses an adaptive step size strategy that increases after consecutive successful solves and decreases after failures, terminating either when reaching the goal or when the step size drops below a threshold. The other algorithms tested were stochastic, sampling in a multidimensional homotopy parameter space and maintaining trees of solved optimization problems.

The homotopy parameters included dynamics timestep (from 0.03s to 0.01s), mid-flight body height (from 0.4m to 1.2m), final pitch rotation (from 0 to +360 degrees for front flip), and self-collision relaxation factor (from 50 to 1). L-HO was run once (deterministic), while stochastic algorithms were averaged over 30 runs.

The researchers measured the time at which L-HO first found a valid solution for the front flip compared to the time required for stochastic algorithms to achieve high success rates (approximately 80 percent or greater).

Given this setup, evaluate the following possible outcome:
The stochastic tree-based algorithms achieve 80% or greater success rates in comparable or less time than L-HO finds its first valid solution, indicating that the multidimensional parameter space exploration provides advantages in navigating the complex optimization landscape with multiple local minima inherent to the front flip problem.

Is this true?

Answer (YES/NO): NO